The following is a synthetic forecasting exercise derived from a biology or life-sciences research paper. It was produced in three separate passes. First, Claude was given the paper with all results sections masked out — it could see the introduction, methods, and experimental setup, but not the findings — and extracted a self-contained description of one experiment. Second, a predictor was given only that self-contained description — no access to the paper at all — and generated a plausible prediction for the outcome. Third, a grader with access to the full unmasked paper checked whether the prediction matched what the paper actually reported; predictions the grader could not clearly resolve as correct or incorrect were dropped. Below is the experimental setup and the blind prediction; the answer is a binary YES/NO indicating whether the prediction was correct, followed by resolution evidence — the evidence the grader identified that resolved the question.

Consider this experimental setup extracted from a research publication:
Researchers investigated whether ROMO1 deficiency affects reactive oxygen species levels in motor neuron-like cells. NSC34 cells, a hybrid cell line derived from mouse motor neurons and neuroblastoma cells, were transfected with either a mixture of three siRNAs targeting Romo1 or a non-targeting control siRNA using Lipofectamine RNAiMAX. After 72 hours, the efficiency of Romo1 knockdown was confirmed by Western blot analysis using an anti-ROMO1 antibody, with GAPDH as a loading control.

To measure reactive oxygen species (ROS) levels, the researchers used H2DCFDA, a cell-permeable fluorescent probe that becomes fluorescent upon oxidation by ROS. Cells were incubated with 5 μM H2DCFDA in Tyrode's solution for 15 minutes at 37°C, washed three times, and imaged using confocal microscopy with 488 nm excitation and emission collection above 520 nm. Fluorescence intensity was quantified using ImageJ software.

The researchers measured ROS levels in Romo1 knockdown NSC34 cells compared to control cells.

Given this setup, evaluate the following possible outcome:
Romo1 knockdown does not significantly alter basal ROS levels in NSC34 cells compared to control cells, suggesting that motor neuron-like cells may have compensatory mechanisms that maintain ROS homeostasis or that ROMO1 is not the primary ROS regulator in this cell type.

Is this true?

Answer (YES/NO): NO